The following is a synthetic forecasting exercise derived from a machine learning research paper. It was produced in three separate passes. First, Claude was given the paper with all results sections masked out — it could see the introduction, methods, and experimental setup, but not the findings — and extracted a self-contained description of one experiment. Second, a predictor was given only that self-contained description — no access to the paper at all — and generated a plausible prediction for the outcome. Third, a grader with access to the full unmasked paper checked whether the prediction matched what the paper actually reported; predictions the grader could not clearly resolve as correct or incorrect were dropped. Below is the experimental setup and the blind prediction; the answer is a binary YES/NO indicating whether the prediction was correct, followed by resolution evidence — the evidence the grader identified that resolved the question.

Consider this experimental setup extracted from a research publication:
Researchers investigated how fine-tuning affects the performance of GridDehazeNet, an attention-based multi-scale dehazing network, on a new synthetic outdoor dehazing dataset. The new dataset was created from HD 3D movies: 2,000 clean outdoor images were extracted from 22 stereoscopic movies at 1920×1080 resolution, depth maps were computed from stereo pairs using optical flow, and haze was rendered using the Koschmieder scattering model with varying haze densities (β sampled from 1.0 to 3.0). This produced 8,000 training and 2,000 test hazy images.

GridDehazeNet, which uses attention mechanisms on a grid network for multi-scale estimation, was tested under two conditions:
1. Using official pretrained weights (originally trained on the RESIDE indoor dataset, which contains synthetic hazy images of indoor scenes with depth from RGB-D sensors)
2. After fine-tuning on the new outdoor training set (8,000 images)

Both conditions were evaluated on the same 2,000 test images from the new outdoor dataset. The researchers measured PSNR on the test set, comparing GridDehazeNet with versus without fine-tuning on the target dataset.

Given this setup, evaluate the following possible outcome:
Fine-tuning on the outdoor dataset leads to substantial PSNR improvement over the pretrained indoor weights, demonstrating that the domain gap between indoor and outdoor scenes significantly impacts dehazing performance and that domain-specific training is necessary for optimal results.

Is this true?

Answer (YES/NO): YES